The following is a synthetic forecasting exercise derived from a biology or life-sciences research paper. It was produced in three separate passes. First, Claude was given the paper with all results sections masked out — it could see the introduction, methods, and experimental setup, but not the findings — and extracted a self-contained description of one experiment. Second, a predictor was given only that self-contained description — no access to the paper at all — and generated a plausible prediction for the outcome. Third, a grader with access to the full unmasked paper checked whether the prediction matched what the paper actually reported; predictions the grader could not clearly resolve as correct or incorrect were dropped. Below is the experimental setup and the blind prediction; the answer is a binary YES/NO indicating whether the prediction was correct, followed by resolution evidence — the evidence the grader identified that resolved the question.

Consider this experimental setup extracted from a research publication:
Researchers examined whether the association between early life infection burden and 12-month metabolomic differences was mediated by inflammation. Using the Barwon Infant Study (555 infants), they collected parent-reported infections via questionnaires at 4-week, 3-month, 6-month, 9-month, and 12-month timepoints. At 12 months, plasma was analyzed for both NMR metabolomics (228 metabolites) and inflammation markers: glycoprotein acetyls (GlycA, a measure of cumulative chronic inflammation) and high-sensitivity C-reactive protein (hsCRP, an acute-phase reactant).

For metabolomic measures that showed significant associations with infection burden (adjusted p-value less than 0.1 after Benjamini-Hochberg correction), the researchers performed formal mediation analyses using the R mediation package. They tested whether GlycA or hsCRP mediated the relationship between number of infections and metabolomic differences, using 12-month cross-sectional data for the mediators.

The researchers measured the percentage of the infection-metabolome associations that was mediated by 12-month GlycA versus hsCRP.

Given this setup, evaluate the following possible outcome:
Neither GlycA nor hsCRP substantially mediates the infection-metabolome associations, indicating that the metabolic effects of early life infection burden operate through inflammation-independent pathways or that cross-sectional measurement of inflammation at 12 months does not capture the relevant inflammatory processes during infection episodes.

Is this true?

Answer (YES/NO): NO